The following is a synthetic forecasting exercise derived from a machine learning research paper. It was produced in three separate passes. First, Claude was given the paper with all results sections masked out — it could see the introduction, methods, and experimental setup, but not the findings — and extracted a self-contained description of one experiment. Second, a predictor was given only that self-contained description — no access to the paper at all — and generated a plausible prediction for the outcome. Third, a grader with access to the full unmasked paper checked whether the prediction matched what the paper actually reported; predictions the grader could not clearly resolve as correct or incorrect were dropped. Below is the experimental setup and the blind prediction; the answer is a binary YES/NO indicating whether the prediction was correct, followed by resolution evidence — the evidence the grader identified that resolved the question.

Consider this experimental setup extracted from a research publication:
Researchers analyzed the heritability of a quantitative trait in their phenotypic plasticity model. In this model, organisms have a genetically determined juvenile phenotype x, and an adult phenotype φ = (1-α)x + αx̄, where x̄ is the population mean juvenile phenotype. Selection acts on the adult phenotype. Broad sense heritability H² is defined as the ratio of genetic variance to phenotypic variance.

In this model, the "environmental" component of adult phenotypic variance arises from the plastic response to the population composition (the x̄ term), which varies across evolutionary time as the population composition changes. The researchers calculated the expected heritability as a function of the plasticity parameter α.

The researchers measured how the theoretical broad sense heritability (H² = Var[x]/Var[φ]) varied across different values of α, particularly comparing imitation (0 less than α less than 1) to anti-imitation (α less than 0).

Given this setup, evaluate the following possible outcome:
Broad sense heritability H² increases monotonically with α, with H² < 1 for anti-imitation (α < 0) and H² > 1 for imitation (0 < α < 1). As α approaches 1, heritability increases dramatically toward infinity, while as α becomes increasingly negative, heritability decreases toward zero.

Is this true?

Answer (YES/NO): YES